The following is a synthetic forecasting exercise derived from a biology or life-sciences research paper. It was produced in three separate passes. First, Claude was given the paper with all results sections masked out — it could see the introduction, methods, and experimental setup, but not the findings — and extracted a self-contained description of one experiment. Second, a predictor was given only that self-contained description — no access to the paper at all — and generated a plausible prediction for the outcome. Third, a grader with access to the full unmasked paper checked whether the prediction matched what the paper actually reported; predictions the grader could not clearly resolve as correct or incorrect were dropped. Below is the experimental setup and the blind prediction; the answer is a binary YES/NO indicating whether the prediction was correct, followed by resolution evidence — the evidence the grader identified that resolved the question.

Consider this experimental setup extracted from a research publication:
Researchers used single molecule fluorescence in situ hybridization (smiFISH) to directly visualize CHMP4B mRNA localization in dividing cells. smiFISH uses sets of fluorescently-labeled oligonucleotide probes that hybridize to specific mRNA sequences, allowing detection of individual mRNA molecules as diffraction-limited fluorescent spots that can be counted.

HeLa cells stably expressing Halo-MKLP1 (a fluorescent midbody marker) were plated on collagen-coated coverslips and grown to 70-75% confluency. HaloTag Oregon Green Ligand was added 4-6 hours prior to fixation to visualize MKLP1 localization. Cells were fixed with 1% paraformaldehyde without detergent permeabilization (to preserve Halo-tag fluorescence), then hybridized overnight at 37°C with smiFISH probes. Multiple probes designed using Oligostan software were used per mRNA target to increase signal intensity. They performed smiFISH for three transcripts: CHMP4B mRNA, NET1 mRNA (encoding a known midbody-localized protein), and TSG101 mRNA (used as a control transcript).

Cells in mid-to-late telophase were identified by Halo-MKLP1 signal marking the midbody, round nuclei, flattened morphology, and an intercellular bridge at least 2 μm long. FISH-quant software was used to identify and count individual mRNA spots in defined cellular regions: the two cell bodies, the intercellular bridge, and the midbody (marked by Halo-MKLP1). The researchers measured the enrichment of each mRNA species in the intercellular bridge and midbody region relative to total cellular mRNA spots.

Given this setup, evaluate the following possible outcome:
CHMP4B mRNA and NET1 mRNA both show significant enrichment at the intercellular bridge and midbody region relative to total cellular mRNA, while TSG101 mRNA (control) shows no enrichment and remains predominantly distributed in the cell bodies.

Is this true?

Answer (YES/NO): YES